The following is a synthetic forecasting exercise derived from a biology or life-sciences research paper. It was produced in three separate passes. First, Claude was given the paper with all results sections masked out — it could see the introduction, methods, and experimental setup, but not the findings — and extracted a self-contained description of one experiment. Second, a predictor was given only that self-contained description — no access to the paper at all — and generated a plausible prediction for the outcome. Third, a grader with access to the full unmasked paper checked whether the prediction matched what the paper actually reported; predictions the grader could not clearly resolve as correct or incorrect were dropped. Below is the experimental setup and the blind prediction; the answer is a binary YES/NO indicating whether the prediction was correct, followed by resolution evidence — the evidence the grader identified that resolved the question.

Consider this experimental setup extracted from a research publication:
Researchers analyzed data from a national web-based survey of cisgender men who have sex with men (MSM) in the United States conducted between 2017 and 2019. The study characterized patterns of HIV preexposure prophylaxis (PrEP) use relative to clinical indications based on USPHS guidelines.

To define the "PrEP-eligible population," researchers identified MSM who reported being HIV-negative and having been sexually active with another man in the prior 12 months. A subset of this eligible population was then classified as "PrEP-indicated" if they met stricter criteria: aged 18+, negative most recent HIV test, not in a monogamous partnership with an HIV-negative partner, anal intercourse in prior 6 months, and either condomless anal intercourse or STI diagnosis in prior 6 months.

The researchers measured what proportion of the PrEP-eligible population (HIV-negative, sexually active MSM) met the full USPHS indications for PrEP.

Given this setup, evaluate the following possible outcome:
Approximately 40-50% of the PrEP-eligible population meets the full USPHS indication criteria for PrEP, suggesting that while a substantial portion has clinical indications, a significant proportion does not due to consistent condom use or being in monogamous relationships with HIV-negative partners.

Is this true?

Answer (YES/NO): NO